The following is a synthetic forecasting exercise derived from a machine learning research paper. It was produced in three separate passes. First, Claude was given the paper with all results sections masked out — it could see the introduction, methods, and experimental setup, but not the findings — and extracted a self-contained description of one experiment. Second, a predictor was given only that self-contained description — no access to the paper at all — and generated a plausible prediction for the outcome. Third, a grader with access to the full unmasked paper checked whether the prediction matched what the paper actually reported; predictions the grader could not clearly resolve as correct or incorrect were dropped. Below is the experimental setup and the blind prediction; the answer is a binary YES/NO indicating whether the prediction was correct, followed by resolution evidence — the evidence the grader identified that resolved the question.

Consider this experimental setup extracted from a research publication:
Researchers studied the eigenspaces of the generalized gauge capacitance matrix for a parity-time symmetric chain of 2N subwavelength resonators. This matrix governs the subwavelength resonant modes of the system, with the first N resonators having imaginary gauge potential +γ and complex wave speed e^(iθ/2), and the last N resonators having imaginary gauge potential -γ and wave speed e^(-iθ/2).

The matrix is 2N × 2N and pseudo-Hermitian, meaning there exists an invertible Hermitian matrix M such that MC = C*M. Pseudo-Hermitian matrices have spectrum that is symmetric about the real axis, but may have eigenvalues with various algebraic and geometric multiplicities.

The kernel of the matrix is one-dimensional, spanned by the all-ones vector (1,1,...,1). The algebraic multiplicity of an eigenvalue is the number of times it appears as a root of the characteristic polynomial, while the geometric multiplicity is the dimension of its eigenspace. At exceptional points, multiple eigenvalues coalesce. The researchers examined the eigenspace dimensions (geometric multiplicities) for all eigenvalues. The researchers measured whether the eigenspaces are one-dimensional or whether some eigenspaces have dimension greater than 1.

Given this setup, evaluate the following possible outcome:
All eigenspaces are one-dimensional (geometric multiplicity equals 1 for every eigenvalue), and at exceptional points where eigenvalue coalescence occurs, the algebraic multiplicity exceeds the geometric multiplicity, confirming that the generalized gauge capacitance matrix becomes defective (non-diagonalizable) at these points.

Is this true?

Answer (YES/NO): YES